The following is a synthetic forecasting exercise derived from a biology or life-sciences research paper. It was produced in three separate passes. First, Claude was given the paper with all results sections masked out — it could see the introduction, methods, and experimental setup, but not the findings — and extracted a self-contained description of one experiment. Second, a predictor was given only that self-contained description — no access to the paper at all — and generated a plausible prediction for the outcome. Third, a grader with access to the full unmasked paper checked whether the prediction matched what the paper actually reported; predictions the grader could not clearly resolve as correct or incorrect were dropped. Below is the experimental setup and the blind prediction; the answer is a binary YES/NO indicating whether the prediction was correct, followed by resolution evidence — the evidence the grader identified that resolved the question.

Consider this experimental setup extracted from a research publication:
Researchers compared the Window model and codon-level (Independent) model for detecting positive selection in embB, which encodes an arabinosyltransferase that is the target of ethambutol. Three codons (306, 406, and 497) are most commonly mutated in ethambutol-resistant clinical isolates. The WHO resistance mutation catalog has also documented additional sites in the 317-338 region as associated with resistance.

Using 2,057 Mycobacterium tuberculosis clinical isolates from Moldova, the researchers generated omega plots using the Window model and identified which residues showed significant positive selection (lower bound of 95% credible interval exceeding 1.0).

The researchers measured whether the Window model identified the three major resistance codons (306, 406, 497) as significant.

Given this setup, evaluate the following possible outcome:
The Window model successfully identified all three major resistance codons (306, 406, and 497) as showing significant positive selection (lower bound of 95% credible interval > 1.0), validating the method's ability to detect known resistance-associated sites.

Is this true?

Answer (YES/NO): YES